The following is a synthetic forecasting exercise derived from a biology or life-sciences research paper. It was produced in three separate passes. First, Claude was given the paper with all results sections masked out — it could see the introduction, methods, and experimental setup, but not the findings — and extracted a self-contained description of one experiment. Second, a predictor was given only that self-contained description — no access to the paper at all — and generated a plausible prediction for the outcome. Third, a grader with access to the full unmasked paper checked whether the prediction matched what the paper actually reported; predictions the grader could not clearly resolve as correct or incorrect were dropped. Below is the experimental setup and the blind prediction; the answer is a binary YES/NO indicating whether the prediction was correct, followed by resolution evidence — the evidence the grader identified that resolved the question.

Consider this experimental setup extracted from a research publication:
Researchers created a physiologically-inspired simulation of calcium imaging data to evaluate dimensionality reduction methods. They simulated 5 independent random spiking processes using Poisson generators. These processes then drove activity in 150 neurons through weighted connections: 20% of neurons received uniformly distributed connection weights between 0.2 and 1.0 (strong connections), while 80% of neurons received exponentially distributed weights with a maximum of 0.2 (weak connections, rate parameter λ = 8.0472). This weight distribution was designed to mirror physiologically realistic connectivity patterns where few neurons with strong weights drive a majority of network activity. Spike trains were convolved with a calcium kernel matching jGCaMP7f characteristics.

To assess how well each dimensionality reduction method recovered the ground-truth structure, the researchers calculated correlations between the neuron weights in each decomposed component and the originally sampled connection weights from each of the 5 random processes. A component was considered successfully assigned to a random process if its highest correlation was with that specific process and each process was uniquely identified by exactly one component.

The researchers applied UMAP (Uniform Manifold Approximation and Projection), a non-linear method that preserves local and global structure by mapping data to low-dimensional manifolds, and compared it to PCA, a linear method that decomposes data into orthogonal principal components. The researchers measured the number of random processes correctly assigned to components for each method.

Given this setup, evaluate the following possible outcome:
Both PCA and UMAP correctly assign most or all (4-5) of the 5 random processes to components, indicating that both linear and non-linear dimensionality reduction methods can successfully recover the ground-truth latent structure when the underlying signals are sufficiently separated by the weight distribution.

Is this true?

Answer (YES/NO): NO